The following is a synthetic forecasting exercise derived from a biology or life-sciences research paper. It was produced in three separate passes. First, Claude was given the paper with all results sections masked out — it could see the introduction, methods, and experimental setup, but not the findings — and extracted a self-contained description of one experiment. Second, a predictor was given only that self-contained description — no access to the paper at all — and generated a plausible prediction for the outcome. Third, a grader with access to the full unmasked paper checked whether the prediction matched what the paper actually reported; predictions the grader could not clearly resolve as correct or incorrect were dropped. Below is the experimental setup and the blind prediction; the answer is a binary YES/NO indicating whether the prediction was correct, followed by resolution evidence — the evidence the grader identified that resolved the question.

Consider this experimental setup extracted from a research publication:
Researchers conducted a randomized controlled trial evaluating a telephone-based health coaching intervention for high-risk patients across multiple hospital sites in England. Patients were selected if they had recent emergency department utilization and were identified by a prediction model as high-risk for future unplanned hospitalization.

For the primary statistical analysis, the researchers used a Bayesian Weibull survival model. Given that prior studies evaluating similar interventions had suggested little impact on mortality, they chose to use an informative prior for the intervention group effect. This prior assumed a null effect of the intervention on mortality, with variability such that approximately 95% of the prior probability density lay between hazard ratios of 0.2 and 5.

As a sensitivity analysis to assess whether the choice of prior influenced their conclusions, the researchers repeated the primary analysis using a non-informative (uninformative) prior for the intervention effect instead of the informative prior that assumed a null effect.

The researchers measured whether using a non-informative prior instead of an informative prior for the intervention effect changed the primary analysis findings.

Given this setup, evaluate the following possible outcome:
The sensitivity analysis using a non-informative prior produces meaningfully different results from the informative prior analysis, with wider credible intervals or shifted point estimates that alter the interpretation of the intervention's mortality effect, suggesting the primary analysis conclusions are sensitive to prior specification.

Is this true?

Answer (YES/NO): NO